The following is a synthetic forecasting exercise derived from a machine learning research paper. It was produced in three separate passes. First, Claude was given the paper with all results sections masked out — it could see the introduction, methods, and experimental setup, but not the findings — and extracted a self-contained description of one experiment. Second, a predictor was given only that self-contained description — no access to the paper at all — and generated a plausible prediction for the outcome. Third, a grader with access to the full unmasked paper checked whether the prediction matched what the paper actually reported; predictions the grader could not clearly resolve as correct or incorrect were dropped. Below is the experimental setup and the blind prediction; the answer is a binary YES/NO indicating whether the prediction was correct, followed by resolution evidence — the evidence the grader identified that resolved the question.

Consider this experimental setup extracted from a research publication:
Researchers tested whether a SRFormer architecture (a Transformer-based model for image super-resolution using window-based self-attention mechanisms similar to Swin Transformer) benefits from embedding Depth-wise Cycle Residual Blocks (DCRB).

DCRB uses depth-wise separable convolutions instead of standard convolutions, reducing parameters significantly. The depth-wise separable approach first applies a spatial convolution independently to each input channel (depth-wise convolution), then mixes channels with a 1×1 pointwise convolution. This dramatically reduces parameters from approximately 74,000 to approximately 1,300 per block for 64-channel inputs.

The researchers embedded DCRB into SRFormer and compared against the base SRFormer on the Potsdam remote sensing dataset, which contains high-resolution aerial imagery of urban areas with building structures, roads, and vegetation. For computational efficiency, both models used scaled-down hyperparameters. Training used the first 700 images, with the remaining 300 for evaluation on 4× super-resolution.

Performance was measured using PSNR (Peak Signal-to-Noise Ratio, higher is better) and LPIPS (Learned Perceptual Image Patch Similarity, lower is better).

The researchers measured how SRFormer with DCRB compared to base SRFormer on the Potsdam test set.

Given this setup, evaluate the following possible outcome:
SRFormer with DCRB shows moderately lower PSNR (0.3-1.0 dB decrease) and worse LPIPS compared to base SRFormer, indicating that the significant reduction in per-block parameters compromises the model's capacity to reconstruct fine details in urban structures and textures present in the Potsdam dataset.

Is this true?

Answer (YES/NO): NO